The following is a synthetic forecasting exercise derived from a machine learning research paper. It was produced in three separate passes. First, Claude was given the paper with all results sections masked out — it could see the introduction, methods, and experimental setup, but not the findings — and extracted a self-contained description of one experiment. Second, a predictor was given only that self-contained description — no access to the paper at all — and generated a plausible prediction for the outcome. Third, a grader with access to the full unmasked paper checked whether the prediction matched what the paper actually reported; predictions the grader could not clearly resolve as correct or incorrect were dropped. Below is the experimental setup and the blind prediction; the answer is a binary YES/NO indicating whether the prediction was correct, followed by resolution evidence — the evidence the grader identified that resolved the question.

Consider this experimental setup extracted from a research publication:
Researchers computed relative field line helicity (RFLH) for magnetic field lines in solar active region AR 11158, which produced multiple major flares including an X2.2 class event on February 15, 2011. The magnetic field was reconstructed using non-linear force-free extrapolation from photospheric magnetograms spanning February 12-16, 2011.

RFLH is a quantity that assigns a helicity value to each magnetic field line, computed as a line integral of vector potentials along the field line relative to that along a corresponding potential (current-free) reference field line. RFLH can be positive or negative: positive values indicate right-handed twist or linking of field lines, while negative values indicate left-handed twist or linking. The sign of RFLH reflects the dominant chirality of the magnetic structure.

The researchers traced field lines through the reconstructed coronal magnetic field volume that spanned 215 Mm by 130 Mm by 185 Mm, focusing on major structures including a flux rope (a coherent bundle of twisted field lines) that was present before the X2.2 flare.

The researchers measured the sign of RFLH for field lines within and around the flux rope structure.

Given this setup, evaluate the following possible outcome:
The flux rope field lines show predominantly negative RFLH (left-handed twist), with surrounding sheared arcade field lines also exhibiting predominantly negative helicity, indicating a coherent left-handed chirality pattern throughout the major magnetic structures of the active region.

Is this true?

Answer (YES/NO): NO